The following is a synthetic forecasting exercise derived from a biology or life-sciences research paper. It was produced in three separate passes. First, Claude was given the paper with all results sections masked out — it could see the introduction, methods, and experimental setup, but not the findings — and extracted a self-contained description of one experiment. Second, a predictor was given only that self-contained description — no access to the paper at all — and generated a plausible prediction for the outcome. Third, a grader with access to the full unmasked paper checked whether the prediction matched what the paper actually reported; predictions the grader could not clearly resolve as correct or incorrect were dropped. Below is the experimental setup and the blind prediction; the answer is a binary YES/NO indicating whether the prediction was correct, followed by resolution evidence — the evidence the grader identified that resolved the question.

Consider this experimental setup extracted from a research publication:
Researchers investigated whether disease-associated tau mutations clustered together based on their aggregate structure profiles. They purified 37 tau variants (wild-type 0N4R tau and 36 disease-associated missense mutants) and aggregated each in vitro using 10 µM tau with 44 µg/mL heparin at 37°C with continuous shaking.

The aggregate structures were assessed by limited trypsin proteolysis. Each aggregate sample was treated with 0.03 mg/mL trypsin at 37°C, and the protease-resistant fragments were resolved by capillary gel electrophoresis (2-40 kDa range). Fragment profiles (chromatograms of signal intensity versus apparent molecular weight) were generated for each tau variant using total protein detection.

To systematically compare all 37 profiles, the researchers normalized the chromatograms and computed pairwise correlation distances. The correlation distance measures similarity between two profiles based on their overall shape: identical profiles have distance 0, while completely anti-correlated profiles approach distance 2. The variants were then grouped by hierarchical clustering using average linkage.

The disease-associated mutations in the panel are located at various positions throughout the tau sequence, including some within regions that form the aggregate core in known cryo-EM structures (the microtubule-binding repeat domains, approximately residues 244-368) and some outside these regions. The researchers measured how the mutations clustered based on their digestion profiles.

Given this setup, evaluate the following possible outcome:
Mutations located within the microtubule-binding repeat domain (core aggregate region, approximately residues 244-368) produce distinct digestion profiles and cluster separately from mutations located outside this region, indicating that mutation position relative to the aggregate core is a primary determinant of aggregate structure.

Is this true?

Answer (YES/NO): NO